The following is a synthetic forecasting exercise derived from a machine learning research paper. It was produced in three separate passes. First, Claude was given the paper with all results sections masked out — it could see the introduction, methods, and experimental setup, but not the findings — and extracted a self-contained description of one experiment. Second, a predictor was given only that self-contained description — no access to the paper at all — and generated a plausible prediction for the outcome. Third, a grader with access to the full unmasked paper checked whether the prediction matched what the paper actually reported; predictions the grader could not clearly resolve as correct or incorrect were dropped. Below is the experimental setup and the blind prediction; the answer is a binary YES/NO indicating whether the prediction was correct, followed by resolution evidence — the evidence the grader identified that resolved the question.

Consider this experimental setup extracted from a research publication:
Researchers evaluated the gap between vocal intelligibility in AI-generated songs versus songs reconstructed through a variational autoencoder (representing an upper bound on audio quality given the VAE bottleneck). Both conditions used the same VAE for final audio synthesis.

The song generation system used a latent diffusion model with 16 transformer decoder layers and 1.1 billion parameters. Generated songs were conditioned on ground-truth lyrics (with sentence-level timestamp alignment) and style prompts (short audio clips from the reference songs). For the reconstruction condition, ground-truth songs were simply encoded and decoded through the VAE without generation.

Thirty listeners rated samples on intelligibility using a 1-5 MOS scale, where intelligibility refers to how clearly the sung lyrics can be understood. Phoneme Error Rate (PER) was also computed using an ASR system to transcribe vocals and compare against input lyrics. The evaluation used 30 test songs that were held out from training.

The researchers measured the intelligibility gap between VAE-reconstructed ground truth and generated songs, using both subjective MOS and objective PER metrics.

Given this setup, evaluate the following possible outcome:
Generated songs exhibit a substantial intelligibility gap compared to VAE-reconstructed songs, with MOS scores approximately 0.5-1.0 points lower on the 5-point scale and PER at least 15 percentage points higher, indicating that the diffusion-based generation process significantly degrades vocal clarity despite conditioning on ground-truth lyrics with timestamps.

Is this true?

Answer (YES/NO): NO